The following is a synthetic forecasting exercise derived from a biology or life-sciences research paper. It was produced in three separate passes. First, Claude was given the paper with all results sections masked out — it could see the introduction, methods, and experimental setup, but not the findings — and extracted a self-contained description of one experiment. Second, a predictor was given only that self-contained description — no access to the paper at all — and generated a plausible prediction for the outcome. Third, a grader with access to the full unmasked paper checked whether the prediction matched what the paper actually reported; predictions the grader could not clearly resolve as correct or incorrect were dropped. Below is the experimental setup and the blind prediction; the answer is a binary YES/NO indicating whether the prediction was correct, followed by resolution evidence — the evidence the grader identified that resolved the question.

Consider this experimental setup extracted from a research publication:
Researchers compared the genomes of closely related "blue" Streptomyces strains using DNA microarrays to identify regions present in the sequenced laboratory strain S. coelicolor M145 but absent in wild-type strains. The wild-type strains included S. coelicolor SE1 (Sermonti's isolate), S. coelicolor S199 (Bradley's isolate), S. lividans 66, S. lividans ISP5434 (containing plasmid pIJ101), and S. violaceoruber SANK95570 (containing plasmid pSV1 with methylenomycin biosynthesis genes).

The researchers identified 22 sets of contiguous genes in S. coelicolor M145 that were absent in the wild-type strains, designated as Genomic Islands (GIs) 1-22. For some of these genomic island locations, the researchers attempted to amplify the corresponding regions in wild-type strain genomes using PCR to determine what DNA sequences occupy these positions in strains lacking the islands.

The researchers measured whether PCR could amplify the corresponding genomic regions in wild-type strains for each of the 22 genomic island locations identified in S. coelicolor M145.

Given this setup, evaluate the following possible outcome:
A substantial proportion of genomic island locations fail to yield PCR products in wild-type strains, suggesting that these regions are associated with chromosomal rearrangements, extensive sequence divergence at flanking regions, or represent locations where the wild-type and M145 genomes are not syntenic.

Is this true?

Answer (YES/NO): NO